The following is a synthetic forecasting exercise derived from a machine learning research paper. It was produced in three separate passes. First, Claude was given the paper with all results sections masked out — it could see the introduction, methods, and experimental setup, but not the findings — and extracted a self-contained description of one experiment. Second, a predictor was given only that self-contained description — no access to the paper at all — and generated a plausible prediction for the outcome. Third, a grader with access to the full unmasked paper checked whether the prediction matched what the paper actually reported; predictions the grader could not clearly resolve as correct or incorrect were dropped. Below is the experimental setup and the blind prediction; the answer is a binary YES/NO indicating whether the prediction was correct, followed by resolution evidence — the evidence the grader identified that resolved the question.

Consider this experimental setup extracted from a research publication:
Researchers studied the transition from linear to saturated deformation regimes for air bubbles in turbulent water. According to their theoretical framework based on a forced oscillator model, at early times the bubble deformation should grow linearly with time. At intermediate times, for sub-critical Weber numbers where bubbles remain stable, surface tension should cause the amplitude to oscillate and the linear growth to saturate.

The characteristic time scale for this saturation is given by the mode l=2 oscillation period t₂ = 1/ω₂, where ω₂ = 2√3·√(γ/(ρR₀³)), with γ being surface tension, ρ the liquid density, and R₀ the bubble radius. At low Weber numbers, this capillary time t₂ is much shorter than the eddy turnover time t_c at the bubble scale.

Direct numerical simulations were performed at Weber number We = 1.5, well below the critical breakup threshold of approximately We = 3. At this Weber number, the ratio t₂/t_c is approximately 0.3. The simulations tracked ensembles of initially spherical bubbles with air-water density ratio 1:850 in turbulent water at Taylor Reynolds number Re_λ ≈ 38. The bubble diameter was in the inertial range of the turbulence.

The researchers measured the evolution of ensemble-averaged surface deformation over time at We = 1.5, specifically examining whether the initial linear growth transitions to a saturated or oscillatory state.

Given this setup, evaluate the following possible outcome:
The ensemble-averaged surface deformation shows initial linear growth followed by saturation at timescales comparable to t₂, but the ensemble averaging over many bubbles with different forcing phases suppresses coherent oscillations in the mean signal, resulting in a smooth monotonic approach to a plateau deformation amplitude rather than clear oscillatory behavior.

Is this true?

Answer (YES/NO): YES